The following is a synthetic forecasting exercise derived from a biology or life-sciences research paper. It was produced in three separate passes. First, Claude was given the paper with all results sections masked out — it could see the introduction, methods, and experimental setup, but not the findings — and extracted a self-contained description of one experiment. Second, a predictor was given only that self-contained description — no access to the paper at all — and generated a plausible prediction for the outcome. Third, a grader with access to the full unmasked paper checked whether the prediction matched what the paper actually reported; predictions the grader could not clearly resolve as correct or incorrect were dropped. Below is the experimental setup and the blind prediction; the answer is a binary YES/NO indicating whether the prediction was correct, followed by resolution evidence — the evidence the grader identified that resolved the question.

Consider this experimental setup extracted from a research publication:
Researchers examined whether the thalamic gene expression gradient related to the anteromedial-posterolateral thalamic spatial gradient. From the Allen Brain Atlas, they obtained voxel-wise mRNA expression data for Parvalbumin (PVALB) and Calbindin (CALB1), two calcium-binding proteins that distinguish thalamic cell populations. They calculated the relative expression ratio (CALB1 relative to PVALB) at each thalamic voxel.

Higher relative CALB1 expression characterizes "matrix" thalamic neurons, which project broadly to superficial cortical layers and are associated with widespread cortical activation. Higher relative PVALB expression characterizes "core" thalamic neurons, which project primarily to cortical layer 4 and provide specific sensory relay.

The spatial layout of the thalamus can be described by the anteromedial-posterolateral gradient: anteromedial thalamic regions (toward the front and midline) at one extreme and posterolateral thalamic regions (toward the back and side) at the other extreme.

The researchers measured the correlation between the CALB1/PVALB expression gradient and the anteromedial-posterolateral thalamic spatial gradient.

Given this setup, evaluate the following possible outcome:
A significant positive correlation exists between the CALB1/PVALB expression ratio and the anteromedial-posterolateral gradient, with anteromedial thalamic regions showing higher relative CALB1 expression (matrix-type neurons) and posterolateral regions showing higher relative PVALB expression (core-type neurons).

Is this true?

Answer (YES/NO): YES